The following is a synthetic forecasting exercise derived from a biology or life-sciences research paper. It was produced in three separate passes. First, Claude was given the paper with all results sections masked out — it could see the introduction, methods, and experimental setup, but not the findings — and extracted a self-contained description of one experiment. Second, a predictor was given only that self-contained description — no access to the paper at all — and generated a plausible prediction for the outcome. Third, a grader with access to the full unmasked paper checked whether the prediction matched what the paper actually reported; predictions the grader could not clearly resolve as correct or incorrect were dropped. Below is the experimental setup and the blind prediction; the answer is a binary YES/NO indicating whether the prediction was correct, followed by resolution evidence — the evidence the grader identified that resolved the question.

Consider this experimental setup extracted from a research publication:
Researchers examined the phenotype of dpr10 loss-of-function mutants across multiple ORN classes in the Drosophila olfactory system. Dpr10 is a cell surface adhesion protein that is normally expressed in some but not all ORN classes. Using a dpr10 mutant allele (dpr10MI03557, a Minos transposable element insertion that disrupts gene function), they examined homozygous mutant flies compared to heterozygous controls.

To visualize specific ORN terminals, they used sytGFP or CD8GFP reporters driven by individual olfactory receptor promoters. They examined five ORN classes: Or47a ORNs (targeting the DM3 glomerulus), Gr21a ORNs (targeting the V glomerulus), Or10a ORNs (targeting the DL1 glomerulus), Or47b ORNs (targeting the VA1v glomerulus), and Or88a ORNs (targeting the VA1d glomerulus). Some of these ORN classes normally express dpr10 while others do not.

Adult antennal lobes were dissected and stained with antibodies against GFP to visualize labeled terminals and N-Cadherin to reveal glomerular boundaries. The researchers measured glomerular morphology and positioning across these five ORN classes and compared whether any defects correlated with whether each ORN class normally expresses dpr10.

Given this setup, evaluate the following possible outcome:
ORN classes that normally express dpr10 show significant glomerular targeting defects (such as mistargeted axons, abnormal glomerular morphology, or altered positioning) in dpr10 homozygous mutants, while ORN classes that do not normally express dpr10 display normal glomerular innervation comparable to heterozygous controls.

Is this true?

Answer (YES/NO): NO